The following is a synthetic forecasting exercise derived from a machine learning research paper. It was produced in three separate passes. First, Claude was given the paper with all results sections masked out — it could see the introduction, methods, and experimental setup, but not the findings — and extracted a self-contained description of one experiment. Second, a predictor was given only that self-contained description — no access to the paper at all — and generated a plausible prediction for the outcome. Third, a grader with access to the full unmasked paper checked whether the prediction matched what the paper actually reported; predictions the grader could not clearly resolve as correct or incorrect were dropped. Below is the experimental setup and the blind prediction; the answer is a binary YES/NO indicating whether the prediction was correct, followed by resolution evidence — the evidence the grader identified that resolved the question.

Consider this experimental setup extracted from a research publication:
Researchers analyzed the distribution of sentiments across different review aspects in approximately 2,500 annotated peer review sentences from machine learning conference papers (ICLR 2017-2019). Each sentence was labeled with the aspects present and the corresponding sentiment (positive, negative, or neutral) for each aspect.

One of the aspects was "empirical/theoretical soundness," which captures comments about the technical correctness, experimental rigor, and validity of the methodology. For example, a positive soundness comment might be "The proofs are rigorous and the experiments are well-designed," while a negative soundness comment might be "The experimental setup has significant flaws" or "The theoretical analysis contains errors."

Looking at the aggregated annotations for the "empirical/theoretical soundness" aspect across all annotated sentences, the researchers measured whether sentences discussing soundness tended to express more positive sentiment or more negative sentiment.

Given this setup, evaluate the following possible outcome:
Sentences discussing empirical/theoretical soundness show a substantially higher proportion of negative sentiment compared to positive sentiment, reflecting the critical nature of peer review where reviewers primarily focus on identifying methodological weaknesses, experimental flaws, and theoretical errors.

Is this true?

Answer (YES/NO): YES